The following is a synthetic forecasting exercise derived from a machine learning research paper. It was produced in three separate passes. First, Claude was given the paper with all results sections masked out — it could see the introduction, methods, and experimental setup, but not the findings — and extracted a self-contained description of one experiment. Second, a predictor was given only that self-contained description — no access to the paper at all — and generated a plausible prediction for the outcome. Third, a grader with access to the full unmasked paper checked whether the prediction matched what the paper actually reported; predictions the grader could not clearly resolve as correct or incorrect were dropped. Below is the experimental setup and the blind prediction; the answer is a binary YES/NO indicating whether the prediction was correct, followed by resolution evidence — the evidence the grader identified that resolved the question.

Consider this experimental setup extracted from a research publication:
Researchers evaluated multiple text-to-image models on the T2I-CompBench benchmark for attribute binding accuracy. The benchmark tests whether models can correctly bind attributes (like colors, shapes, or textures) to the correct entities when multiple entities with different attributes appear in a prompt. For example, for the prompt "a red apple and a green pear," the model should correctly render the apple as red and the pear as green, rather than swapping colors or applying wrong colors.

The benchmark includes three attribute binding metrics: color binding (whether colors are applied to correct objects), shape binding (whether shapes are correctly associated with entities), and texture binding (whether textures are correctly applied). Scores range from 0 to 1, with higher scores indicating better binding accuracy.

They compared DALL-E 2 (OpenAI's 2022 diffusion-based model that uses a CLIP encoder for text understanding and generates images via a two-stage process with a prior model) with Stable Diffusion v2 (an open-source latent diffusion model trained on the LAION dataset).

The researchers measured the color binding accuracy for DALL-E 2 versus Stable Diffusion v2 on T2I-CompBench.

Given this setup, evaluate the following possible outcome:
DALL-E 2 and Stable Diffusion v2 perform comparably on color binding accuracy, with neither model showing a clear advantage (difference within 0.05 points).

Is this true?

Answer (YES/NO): NO